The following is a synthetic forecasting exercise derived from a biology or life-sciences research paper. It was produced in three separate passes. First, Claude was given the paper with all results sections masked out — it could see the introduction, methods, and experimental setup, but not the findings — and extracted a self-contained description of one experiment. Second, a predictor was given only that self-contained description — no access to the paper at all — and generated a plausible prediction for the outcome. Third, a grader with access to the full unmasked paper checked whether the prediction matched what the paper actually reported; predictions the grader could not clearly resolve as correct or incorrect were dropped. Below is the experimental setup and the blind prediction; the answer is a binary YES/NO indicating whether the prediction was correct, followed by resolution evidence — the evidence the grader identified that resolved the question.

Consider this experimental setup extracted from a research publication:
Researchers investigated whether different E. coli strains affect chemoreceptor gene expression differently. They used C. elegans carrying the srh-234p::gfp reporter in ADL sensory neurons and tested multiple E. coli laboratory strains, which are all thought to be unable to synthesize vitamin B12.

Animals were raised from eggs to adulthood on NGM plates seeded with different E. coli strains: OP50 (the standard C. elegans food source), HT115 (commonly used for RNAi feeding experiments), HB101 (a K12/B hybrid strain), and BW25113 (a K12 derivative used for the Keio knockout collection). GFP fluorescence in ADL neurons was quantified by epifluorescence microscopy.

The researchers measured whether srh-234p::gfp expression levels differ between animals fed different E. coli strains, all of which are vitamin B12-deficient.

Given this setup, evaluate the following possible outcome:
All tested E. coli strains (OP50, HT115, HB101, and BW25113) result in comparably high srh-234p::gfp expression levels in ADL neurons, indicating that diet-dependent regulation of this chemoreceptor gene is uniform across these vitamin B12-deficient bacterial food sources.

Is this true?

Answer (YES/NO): NO